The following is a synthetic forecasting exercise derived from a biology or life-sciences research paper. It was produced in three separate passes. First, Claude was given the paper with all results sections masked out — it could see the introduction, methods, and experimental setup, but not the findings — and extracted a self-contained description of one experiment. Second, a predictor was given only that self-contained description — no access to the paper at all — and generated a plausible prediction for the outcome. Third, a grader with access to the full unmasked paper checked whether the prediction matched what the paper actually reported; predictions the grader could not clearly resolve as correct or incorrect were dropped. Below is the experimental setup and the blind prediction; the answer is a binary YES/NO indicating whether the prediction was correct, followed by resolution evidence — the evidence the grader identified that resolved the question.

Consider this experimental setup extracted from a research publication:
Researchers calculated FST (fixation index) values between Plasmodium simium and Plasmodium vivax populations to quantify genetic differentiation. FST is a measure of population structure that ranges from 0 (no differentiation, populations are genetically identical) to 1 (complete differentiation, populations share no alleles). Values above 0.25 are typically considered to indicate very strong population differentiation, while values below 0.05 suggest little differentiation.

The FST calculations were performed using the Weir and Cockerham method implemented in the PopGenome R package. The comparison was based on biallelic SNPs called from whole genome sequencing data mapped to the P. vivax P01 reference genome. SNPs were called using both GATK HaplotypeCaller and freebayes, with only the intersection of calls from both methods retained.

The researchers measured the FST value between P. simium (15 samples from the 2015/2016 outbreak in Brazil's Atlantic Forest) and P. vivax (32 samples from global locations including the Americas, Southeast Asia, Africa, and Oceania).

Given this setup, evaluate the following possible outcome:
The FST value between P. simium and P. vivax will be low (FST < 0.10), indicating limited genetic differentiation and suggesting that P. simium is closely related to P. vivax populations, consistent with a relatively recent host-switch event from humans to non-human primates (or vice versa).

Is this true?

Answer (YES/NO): NO